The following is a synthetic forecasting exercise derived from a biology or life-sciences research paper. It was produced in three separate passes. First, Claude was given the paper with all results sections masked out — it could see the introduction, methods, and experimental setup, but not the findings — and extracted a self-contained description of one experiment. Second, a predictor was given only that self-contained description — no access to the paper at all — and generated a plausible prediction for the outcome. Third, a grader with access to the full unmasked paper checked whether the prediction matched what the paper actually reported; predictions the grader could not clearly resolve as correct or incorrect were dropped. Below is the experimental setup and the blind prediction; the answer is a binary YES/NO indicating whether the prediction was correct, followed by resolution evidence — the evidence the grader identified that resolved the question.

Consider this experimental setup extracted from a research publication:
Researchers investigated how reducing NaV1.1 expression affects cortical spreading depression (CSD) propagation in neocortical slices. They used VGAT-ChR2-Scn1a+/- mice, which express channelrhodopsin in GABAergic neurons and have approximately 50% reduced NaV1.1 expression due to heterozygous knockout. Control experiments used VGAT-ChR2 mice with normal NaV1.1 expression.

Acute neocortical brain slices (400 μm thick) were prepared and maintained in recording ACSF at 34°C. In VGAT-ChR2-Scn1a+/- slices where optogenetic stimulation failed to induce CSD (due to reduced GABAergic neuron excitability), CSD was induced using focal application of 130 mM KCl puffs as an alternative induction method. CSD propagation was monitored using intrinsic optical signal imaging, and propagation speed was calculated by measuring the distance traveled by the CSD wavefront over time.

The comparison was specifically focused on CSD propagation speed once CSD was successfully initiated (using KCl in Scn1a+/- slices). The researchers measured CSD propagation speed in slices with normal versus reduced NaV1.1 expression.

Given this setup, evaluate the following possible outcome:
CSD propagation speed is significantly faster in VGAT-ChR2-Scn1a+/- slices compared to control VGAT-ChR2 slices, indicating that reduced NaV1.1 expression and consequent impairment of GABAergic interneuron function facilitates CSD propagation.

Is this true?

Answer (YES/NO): NO